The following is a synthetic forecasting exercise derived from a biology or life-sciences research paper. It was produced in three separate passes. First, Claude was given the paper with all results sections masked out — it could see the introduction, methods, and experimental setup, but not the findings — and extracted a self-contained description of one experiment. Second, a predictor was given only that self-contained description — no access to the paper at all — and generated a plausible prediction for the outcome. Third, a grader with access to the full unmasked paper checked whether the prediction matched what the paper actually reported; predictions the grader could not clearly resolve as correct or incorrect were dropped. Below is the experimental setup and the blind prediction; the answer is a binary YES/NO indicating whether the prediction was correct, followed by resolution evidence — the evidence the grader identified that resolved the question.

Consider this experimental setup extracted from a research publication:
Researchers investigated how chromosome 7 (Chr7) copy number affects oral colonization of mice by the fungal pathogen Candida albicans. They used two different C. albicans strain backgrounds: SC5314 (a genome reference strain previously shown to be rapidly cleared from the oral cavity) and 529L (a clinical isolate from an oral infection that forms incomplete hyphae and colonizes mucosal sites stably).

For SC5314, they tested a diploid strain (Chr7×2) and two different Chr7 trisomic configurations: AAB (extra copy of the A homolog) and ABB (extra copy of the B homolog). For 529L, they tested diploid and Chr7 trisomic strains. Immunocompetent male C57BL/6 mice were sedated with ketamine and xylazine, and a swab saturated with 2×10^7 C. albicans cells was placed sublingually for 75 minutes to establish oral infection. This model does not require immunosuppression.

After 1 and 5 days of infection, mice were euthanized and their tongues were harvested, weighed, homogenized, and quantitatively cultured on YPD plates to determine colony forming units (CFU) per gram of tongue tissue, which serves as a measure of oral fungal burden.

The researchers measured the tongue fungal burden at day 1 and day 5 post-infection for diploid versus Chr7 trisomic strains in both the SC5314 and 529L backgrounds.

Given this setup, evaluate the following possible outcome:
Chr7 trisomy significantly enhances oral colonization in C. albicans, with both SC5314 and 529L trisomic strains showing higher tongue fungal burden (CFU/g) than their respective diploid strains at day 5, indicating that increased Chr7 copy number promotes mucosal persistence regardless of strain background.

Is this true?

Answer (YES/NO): NO